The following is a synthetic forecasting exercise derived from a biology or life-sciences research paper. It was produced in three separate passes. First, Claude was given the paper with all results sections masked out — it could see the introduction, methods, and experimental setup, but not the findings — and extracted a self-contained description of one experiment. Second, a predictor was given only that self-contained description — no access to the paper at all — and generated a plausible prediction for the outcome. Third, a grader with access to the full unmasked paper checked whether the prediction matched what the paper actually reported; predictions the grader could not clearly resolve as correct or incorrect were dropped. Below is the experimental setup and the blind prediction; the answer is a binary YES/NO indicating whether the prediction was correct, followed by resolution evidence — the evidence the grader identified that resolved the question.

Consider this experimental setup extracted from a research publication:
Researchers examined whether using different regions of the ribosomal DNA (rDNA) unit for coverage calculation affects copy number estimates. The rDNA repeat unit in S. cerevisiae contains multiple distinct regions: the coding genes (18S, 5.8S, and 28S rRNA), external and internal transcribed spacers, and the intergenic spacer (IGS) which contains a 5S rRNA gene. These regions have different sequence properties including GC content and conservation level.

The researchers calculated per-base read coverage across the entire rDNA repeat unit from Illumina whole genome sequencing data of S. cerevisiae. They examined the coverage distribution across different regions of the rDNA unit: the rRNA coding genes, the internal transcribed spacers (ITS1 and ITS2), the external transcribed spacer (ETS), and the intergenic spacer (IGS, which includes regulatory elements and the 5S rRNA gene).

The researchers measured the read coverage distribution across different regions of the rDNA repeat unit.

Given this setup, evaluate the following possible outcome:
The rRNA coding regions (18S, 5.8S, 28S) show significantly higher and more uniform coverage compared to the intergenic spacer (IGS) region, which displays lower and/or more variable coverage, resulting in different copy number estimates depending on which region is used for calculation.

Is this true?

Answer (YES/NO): NO